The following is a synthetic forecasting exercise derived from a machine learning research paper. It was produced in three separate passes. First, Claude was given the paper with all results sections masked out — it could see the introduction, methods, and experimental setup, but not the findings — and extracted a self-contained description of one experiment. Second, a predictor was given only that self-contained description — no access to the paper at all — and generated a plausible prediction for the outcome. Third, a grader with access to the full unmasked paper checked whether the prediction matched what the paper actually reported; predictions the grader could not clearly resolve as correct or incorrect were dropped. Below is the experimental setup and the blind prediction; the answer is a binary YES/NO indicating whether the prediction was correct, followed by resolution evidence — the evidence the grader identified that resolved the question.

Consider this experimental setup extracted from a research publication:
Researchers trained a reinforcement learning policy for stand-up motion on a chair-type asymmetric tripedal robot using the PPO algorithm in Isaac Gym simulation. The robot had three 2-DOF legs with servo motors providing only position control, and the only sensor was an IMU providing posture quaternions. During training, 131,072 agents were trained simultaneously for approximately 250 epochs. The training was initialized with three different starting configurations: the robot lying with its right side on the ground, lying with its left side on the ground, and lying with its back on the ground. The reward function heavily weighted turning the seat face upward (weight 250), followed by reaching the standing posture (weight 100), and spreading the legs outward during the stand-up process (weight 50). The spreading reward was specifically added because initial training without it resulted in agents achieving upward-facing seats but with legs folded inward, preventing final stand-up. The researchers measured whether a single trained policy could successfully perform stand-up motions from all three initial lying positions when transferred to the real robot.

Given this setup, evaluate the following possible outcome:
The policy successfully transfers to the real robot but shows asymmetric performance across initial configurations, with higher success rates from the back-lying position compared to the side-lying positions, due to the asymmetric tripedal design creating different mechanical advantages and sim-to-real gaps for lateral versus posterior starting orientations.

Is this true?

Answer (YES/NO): NO